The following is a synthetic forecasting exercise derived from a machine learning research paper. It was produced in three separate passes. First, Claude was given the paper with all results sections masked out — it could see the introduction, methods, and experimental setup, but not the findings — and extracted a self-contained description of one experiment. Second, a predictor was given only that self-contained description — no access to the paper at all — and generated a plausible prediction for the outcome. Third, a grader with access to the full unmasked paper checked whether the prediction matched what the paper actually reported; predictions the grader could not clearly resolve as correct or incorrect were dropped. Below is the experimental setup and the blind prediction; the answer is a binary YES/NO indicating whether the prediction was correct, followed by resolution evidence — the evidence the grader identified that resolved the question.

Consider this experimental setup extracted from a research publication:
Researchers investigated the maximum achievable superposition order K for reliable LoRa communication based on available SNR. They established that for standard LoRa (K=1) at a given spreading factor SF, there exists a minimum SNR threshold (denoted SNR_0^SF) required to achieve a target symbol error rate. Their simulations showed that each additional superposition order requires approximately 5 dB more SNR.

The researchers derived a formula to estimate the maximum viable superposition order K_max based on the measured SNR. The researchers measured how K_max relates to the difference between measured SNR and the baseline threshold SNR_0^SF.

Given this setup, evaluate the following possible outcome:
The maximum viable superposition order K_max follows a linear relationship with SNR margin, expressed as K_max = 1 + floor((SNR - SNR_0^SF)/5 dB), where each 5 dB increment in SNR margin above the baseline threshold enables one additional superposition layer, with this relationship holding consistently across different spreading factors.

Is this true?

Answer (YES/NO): YES